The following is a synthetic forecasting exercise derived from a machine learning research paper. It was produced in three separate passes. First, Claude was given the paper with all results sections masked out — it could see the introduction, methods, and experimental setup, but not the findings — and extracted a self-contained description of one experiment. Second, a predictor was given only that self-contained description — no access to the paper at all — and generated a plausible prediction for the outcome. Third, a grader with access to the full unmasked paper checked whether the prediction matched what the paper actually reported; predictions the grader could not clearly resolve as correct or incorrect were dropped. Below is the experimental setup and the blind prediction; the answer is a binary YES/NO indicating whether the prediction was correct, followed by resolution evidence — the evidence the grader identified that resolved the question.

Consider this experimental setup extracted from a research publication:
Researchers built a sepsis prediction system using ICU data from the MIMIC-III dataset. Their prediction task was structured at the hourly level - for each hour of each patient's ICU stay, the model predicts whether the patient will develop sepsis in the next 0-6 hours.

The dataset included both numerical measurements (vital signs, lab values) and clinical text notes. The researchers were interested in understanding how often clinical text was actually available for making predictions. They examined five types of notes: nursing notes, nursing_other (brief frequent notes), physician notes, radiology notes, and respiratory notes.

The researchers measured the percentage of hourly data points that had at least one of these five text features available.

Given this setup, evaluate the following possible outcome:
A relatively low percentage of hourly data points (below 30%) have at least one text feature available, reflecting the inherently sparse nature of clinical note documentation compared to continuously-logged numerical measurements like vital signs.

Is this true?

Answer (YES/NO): YES